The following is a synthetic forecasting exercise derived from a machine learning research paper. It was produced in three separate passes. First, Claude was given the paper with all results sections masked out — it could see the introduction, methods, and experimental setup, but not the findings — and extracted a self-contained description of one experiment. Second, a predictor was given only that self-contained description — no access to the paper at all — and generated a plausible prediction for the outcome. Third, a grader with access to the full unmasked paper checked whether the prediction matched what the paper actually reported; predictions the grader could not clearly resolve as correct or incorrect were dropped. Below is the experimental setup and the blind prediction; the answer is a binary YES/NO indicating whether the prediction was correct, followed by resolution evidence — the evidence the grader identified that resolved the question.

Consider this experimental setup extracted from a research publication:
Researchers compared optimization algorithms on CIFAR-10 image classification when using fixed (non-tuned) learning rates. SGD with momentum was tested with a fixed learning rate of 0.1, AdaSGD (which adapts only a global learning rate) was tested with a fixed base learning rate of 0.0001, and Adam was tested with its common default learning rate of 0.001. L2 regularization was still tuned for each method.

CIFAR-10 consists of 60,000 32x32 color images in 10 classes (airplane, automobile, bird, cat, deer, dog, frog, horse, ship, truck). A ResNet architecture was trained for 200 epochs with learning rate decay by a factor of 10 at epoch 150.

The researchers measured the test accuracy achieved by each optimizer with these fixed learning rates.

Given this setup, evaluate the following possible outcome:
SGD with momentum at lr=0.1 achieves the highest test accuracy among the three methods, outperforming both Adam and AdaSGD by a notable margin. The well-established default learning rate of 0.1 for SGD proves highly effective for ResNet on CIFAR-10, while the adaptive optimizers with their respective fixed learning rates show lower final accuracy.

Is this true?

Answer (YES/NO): NO